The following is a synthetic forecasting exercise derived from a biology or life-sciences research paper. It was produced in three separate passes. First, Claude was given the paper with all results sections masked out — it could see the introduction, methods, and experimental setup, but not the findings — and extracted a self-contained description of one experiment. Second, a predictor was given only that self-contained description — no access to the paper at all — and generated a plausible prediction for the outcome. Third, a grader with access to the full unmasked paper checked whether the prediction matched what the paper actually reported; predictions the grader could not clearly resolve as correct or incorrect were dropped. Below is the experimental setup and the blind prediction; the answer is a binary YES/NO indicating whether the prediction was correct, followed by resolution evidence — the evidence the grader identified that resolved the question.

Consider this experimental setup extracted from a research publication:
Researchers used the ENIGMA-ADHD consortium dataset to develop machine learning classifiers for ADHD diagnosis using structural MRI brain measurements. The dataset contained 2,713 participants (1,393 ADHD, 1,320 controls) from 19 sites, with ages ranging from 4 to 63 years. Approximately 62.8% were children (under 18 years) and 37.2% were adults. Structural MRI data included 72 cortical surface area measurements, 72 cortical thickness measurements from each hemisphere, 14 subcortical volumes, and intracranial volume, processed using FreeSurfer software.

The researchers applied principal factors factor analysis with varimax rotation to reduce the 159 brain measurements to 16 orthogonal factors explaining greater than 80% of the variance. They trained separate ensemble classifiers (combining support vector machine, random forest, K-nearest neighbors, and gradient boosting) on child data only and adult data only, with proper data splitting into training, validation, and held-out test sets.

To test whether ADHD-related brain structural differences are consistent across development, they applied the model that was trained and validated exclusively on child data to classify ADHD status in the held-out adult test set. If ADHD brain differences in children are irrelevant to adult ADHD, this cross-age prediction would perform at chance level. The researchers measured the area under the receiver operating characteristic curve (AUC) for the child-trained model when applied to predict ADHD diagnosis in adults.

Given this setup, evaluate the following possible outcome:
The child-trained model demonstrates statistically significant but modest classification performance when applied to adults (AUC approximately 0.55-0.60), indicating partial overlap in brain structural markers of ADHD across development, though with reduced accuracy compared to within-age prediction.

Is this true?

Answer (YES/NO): NO